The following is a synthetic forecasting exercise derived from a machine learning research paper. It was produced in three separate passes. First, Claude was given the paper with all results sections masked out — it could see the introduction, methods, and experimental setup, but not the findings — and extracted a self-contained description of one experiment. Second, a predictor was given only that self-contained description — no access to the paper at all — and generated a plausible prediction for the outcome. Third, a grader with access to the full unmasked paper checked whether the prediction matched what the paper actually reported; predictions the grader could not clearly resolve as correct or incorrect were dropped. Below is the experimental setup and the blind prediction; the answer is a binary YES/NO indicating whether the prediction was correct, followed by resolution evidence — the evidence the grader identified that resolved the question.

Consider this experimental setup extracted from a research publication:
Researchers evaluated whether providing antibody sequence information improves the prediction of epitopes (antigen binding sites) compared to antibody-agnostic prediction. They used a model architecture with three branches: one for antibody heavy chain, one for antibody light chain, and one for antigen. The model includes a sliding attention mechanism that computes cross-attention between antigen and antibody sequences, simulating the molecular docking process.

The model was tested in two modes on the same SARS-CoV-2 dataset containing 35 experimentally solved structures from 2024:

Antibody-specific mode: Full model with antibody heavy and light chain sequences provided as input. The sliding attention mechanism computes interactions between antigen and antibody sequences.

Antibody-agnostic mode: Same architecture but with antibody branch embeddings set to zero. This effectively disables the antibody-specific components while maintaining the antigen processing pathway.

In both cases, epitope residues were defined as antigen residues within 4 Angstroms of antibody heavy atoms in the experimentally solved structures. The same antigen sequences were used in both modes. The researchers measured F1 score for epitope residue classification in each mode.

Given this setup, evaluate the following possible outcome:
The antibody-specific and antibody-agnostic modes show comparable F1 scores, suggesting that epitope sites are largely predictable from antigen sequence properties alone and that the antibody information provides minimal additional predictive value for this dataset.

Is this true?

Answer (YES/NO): NO